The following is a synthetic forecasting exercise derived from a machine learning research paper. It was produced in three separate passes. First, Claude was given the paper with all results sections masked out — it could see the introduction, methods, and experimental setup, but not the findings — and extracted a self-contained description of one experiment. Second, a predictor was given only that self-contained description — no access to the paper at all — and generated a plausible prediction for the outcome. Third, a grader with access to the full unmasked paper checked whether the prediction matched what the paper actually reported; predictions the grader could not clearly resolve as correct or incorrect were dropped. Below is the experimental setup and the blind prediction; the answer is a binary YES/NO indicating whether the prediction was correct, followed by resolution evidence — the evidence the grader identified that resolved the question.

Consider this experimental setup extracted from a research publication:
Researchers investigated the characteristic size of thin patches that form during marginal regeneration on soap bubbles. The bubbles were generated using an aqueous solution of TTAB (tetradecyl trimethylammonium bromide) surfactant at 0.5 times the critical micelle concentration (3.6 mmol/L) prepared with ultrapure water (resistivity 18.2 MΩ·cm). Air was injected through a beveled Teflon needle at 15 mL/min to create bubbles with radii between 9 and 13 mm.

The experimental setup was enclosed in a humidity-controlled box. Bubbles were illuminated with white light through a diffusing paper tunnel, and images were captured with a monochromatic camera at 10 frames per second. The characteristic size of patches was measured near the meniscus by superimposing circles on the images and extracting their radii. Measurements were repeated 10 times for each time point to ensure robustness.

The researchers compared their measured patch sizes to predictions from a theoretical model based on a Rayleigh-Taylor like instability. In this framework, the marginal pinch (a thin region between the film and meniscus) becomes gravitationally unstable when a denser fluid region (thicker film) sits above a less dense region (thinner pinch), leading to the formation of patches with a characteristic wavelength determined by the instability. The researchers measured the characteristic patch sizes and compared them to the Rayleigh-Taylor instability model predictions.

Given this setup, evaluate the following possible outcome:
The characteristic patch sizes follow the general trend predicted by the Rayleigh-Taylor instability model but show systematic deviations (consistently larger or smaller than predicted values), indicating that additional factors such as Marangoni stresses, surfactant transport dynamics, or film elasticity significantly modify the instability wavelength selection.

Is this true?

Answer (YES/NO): NO